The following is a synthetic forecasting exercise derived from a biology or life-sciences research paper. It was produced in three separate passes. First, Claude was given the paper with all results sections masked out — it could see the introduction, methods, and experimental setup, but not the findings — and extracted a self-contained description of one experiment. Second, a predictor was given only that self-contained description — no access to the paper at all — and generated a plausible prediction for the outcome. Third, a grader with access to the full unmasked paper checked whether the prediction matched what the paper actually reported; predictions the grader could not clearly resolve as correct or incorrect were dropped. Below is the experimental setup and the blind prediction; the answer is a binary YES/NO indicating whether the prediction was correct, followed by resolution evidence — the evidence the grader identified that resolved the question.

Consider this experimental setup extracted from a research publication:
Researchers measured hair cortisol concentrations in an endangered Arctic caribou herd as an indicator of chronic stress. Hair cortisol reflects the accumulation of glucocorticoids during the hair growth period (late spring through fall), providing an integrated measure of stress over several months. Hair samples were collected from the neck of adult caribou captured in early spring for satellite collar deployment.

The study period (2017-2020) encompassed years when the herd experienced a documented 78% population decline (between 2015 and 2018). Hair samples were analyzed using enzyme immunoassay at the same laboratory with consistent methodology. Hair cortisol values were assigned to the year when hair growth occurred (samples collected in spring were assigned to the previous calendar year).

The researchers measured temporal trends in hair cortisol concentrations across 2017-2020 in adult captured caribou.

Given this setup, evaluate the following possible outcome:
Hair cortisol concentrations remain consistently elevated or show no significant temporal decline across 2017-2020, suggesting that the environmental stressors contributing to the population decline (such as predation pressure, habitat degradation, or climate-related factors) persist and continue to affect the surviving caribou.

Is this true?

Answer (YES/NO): NO